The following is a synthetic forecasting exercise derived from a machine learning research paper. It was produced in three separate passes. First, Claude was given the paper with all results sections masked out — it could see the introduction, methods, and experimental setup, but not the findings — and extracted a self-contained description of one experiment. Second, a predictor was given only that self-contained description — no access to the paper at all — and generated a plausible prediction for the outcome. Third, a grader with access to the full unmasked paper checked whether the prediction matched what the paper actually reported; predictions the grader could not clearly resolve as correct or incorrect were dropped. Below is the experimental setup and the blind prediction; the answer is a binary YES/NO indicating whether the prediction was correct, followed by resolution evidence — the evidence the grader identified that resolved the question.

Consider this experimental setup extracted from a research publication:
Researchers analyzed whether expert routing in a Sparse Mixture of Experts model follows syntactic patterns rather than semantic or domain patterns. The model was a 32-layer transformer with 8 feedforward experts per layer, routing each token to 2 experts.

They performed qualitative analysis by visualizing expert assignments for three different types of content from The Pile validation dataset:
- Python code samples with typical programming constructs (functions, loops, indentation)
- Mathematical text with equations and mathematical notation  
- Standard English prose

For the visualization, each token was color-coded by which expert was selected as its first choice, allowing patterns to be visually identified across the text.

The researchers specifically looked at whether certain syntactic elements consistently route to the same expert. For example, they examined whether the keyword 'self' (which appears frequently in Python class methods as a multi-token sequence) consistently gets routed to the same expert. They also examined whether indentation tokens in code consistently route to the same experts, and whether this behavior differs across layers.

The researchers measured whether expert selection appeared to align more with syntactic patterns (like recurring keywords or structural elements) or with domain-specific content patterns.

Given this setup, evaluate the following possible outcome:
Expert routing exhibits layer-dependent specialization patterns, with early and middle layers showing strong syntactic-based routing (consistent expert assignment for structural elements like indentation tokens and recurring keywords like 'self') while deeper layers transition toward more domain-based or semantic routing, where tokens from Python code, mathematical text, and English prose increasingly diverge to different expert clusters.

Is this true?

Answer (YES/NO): NO